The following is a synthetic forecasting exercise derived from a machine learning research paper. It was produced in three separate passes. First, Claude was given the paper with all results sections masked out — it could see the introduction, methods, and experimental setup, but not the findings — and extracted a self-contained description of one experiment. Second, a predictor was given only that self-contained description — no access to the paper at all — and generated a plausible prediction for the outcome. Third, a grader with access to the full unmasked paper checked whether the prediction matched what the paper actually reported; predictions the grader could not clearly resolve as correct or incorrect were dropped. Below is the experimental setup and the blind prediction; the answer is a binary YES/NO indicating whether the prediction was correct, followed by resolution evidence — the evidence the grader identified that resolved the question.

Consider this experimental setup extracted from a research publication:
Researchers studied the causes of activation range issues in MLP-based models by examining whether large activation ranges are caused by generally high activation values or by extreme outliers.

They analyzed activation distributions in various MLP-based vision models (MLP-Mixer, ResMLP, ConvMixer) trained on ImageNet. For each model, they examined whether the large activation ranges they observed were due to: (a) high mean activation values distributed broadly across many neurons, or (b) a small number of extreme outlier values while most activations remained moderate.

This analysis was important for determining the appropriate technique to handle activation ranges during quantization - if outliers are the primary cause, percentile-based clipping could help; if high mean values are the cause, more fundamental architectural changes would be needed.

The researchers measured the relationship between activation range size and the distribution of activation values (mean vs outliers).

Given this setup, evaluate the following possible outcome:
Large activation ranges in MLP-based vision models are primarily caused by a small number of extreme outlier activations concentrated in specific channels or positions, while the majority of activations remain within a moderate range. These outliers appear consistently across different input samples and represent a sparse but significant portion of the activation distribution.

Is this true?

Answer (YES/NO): NO